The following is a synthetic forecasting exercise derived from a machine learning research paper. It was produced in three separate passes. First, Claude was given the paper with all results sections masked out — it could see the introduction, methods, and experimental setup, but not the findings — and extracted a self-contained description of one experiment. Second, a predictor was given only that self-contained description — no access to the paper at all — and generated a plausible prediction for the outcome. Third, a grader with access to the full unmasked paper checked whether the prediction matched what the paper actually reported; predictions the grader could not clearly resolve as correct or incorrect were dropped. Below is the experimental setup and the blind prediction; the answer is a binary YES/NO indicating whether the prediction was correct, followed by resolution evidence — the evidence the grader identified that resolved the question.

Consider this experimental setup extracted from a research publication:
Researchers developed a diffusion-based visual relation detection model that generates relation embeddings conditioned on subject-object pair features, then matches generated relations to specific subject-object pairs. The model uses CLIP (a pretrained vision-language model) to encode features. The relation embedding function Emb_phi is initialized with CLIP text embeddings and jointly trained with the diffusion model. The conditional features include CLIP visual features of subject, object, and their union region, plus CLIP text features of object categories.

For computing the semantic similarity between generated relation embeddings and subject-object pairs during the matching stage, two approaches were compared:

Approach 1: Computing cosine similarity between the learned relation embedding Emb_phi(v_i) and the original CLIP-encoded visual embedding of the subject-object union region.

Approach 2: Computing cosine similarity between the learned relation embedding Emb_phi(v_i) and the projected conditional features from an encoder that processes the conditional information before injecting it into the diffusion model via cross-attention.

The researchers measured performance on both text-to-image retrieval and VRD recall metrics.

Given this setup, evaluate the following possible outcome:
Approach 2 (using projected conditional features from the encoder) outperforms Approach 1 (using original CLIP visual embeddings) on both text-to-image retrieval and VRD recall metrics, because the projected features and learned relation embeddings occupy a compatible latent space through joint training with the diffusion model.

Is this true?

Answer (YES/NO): NO